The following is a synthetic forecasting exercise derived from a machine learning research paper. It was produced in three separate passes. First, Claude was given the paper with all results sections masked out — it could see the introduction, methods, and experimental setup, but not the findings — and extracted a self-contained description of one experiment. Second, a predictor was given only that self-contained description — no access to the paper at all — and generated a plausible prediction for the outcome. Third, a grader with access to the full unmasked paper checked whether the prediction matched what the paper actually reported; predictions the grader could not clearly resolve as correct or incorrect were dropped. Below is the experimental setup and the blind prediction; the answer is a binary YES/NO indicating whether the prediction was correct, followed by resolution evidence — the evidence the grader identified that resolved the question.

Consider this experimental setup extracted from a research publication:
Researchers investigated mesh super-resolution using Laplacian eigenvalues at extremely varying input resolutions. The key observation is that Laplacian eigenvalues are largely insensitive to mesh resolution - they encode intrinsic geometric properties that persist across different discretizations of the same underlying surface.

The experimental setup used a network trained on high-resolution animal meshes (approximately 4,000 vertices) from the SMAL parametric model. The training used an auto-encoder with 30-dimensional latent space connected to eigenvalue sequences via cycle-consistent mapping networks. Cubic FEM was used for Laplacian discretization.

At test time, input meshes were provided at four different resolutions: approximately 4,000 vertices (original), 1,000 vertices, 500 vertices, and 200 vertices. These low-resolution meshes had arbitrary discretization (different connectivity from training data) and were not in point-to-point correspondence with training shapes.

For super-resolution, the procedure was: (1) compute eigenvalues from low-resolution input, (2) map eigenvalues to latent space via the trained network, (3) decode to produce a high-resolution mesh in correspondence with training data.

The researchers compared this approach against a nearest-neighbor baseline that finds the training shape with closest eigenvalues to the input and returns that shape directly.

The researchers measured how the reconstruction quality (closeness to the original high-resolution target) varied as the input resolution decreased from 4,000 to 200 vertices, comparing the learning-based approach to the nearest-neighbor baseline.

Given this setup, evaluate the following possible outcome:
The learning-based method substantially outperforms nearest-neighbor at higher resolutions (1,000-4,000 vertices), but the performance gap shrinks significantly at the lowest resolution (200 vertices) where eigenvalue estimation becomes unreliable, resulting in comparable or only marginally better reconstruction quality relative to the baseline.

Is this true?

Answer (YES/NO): NO